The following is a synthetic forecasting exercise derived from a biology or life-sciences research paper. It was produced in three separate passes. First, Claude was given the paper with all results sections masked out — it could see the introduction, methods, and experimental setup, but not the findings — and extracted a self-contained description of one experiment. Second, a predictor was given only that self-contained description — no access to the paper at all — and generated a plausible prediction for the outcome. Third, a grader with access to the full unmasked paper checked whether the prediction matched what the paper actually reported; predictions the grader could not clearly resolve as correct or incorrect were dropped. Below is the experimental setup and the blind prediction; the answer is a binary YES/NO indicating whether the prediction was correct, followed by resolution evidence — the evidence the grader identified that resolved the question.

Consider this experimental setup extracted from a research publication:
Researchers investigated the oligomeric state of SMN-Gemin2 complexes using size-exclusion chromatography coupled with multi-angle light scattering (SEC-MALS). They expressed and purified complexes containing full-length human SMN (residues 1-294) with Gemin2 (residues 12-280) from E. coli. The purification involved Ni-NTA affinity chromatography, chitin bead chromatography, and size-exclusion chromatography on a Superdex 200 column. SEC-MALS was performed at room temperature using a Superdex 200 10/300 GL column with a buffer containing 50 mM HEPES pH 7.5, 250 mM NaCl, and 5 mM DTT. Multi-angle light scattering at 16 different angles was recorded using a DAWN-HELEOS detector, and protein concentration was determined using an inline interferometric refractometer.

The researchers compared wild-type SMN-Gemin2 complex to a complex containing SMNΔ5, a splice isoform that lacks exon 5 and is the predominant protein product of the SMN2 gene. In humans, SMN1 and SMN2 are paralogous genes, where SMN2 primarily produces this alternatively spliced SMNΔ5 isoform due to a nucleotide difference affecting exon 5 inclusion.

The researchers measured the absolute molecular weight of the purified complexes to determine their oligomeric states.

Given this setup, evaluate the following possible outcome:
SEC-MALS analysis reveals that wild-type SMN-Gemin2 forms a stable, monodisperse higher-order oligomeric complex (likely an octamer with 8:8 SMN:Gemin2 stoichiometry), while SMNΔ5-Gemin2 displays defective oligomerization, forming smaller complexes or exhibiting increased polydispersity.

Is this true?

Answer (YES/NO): NO